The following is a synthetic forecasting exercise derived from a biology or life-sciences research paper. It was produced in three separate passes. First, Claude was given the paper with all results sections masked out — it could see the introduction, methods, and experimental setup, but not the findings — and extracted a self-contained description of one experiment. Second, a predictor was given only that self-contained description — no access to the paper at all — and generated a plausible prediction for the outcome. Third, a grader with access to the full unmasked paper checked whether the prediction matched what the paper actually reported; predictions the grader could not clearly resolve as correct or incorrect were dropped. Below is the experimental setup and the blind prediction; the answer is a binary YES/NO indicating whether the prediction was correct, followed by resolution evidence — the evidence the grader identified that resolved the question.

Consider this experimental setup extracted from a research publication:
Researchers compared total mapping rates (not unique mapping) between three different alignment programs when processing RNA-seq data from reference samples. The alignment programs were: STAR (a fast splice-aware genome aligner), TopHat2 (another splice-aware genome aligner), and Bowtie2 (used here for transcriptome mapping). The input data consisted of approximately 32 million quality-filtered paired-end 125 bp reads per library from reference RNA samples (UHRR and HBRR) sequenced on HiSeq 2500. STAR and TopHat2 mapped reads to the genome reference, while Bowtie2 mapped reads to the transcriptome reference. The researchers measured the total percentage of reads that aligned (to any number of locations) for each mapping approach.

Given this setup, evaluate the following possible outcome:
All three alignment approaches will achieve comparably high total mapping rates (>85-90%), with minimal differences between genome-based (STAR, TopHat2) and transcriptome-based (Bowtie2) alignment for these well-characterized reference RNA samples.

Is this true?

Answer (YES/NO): NO